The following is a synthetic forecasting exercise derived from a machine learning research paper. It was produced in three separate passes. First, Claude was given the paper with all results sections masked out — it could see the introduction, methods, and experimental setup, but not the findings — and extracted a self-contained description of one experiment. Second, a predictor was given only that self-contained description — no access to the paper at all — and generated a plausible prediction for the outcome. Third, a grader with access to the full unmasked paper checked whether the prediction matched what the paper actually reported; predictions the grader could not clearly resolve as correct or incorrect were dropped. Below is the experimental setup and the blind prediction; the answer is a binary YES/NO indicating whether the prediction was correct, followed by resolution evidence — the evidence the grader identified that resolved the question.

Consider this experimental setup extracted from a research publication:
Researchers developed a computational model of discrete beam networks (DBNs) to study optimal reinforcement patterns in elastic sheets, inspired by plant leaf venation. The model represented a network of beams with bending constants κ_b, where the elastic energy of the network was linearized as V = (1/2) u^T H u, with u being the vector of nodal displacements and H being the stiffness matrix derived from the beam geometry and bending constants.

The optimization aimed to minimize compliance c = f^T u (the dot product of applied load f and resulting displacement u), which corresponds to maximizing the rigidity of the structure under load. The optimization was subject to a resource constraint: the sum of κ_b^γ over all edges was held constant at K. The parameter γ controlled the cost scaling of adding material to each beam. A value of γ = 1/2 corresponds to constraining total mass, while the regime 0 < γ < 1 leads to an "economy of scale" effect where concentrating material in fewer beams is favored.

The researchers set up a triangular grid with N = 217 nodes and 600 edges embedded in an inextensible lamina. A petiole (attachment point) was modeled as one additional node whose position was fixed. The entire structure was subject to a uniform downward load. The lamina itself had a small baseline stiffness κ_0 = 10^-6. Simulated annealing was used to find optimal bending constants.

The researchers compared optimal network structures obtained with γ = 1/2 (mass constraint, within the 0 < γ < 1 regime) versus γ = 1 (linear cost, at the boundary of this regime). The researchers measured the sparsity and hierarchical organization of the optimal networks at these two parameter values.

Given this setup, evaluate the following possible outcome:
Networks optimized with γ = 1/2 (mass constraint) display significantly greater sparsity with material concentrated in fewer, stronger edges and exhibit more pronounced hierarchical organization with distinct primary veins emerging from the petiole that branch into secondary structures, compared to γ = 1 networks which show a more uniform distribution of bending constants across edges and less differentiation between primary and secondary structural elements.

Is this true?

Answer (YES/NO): YES